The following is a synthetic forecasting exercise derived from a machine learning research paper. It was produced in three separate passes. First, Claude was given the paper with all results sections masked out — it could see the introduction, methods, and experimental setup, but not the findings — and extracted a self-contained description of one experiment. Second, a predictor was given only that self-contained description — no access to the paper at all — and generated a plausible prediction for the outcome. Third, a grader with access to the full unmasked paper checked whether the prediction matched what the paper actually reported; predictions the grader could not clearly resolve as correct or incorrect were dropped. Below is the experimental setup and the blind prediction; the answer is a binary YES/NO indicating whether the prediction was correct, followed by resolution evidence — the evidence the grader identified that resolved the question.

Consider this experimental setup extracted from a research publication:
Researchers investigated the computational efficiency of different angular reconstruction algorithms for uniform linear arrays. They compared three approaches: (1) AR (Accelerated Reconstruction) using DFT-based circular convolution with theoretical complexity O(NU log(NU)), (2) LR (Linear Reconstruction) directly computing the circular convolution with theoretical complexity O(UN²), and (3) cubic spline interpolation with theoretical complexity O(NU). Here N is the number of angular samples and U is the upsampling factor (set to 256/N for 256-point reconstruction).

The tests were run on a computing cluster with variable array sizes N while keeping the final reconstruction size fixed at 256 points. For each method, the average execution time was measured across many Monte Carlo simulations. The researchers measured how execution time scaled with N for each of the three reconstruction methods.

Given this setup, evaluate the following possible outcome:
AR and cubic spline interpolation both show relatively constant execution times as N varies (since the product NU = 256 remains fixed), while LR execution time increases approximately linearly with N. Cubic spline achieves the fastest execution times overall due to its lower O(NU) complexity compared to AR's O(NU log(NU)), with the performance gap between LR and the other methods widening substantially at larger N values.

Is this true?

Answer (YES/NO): NO